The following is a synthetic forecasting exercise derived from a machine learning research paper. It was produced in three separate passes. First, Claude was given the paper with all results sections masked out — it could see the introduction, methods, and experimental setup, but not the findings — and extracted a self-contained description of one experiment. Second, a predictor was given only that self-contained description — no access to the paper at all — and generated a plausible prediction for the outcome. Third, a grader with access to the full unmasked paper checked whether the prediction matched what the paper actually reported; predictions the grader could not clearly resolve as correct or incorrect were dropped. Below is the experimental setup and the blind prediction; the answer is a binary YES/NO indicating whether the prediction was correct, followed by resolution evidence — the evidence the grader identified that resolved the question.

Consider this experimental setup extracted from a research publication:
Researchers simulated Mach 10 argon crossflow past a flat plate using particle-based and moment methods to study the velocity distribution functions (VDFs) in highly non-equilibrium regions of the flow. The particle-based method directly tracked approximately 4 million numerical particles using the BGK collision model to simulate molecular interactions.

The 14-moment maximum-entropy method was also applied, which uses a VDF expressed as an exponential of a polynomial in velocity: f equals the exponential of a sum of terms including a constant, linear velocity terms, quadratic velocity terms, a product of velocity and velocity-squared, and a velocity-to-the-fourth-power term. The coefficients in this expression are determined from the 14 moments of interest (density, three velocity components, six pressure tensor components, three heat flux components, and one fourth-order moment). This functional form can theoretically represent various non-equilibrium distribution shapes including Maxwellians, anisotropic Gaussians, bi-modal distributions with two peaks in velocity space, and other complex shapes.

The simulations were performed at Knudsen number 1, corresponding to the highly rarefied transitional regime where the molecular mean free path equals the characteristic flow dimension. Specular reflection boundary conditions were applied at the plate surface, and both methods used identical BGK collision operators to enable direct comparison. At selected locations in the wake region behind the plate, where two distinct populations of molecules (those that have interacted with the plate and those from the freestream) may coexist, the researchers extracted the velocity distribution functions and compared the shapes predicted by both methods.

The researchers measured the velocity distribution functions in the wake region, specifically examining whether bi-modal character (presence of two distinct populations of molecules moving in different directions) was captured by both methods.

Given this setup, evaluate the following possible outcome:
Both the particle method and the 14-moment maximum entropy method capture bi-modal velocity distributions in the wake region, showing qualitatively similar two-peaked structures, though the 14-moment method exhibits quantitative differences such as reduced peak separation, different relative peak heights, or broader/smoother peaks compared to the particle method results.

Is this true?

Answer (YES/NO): NO